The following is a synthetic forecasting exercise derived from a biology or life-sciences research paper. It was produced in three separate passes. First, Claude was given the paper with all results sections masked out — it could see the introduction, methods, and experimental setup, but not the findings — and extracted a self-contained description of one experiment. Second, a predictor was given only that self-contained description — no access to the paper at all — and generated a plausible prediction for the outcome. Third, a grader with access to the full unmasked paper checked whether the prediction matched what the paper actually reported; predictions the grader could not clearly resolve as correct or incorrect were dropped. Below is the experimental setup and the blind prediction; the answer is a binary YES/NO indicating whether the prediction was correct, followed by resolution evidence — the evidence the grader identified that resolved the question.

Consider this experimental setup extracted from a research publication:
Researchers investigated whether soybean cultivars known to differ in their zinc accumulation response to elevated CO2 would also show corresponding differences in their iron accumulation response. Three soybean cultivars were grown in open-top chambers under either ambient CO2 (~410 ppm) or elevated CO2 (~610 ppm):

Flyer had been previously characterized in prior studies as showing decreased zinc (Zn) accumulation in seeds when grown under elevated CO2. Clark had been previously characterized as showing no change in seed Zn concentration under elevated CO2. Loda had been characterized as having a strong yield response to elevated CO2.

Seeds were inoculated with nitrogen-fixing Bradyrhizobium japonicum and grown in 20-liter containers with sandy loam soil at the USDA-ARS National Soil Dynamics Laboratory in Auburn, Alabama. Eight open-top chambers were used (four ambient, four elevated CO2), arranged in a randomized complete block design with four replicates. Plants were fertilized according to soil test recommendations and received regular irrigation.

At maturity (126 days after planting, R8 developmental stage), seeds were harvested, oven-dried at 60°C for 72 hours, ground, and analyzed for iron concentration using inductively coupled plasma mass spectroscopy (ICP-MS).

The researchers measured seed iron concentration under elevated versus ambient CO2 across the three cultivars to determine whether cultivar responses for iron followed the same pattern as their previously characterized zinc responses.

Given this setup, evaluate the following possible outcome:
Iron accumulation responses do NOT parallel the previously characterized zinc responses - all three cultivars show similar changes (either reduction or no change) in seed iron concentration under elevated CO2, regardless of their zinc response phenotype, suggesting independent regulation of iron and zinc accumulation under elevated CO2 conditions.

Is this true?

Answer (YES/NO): NO